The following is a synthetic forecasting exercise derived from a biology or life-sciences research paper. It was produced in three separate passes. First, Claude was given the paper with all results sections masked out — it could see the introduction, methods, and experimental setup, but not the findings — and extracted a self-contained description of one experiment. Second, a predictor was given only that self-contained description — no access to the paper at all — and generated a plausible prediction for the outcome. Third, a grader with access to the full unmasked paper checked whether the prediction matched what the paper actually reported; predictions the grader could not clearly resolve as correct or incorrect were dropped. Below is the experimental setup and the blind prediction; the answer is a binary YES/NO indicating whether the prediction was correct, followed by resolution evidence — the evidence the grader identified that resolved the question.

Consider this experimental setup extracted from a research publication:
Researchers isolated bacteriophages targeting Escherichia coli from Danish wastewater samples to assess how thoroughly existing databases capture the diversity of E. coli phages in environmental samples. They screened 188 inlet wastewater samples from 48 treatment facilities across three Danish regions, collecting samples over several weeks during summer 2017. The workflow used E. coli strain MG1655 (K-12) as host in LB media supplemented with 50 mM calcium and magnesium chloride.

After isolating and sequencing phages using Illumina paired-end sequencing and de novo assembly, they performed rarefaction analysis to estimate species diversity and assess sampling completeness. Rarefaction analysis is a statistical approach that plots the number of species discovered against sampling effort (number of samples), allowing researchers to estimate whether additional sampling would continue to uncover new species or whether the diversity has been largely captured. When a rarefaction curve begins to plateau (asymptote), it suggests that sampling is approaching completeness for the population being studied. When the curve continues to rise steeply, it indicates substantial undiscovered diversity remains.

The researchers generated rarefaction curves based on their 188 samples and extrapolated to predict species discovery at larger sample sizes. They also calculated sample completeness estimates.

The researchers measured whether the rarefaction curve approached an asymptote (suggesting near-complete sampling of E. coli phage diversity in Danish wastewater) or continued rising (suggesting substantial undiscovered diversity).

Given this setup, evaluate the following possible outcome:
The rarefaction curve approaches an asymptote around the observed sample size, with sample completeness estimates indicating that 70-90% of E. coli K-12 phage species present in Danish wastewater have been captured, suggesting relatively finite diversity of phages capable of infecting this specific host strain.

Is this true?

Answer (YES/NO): NO